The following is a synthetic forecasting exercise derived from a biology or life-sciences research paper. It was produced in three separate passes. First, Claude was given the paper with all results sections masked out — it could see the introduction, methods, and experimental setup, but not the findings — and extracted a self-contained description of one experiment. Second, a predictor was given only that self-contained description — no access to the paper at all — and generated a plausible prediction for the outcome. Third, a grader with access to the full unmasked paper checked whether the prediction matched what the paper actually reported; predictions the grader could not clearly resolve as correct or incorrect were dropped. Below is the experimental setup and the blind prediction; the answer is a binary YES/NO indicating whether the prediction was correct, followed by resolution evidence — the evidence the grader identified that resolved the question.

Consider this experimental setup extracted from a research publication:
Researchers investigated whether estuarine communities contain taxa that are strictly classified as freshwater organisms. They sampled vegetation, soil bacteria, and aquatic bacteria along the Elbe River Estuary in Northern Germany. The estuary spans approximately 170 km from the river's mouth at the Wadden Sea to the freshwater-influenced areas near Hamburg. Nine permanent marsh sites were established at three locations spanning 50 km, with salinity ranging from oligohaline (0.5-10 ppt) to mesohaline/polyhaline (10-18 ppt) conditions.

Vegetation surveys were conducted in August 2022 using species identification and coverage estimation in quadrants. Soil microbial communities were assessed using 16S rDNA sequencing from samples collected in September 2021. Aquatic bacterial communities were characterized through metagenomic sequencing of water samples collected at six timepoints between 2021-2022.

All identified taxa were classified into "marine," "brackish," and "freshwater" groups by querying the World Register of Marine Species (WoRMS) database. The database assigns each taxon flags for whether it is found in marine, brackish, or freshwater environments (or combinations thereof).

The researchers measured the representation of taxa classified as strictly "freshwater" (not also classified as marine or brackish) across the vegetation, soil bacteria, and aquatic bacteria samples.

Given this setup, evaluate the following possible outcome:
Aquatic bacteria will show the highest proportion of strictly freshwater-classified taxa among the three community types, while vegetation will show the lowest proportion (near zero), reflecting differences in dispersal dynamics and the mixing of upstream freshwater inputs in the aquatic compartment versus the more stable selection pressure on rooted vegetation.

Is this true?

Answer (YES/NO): NO